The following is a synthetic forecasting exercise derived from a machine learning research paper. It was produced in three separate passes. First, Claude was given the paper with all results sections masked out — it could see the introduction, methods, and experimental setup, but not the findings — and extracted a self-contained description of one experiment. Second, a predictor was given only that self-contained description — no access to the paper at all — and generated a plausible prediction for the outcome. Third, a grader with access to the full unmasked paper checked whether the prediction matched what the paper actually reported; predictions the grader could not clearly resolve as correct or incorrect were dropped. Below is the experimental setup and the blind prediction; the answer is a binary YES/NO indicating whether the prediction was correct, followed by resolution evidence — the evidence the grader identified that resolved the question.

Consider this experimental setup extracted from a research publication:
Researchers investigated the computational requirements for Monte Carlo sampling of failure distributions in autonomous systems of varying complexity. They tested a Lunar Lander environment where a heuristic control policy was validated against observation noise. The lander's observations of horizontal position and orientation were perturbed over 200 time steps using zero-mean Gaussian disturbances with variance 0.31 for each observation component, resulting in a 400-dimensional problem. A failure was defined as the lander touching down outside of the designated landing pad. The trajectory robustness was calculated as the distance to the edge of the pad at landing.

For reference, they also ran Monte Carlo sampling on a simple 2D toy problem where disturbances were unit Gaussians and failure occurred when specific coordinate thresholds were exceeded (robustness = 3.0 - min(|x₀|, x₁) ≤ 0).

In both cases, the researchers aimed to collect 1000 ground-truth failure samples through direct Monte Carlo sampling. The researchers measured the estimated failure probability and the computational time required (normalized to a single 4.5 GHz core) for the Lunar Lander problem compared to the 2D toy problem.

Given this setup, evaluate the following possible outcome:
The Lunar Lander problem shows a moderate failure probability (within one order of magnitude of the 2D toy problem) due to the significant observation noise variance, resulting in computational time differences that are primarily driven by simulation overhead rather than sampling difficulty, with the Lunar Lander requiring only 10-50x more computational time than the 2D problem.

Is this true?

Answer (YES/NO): NO